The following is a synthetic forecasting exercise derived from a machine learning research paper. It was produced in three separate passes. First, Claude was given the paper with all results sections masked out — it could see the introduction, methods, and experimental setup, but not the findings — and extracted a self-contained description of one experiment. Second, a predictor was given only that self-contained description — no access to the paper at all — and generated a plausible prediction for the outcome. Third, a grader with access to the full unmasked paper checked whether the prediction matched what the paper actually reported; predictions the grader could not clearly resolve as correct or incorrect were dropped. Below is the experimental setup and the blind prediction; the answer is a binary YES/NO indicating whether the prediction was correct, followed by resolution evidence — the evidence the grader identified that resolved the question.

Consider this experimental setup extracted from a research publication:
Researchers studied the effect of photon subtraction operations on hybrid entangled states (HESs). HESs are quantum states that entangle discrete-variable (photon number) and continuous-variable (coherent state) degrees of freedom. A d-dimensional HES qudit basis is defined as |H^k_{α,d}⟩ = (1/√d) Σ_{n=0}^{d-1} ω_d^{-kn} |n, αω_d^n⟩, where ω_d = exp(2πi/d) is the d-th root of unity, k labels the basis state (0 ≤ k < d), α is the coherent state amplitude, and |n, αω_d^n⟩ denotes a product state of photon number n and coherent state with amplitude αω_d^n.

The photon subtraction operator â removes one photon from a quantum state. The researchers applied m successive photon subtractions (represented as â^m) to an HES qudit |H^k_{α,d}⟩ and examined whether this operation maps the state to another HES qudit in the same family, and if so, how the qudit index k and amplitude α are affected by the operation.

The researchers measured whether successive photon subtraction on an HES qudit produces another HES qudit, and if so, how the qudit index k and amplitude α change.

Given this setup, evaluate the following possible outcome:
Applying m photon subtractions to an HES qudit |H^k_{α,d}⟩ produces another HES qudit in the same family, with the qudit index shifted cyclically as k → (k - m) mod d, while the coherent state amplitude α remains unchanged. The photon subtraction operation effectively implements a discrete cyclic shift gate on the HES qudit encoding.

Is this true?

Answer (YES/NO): YES